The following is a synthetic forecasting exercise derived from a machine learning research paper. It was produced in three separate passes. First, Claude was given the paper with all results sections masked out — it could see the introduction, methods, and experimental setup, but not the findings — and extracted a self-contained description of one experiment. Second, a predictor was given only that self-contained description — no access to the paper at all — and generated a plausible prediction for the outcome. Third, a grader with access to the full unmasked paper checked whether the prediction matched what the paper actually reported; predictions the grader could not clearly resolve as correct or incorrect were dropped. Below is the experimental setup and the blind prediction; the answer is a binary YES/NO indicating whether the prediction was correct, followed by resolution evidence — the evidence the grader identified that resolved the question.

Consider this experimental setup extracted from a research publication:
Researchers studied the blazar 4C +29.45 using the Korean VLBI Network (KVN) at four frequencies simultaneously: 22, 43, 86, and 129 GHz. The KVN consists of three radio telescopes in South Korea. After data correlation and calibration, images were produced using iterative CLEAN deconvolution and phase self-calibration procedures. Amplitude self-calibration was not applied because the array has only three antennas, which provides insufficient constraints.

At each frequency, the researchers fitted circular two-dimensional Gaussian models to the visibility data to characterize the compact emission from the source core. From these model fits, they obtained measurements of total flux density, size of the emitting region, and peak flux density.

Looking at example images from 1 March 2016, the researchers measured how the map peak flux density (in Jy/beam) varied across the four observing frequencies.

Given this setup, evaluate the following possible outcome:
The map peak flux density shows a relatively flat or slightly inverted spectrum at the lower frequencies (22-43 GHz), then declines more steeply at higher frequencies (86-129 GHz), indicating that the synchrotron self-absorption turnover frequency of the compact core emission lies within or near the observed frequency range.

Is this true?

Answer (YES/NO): YES